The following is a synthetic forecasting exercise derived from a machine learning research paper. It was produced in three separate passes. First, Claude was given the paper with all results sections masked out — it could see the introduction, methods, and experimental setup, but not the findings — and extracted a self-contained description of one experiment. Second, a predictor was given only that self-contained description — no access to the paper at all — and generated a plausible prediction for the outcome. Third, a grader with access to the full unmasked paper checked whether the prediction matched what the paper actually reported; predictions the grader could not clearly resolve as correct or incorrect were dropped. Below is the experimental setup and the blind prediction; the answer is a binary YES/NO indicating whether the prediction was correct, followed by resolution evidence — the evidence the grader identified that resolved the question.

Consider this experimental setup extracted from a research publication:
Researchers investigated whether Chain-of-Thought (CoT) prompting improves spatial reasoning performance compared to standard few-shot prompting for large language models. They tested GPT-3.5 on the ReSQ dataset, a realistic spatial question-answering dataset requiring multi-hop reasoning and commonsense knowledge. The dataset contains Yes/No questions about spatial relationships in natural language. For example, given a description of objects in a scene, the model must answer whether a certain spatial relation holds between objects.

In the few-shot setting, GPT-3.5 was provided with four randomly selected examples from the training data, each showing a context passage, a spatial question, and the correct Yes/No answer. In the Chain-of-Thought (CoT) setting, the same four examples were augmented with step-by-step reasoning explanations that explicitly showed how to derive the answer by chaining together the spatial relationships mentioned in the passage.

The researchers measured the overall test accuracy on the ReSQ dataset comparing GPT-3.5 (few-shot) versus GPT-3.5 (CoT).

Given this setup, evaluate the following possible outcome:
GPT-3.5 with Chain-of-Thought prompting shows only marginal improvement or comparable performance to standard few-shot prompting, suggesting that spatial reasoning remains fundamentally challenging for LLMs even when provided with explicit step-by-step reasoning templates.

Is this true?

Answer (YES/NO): YES